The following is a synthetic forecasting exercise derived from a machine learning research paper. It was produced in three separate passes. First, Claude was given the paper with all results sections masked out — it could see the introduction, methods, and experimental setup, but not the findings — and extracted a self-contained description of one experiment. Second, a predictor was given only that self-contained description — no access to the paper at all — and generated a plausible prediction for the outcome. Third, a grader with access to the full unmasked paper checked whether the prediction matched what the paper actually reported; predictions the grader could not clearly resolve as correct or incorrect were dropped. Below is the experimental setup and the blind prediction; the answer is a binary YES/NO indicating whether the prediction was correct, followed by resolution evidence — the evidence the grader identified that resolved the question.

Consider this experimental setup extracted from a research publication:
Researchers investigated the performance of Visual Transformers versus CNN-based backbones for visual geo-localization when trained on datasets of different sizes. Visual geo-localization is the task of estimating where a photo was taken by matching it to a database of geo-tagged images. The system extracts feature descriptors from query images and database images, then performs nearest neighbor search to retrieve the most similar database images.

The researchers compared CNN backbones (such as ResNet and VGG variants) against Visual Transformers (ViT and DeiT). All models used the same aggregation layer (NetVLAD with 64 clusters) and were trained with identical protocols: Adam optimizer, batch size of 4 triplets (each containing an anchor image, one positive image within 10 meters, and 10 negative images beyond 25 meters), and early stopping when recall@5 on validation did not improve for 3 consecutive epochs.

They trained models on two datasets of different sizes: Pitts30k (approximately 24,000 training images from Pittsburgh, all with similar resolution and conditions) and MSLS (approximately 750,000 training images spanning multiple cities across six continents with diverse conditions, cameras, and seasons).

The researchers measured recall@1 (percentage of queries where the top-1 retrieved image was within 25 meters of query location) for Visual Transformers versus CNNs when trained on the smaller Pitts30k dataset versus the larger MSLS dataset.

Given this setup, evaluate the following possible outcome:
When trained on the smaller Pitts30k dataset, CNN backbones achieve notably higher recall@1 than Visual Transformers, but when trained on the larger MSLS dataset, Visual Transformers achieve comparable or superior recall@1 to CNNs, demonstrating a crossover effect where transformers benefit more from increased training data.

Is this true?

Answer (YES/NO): NO